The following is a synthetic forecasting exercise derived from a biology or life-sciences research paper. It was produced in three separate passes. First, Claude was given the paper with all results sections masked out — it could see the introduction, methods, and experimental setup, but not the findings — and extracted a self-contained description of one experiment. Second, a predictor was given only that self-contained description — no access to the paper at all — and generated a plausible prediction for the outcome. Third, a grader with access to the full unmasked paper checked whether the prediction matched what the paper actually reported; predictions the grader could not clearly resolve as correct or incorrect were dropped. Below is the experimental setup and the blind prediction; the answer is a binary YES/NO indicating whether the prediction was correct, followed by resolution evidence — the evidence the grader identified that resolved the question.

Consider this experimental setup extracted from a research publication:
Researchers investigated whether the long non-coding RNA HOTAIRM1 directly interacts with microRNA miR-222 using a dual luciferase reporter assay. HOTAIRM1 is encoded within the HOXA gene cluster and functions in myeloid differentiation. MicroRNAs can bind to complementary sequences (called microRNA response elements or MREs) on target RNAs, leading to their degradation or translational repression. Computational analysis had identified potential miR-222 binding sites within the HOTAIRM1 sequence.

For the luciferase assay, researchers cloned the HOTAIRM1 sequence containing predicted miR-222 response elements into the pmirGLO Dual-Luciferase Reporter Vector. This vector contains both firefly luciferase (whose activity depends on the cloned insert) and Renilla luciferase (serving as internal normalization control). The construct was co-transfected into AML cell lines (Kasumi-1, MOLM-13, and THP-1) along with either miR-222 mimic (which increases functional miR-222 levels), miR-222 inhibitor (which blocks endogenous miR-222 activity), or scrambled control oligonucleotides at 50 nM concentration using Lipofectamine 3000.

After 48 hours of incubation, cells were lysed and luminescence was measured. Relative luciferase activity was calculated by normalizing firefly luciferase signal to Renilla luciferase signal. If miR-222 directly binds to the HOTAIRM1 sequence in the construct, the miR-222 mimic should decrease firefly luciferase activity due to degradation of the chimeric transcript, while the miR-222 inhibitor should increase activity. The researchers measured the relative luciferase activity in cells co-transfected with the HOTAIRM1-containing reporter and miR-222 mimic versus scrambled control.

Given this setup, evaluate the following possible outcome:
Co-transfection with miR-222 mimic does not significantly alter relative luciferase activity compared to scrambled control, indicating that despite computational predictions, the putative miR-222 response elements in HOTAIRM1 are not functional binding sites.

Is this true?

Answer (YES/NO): NO